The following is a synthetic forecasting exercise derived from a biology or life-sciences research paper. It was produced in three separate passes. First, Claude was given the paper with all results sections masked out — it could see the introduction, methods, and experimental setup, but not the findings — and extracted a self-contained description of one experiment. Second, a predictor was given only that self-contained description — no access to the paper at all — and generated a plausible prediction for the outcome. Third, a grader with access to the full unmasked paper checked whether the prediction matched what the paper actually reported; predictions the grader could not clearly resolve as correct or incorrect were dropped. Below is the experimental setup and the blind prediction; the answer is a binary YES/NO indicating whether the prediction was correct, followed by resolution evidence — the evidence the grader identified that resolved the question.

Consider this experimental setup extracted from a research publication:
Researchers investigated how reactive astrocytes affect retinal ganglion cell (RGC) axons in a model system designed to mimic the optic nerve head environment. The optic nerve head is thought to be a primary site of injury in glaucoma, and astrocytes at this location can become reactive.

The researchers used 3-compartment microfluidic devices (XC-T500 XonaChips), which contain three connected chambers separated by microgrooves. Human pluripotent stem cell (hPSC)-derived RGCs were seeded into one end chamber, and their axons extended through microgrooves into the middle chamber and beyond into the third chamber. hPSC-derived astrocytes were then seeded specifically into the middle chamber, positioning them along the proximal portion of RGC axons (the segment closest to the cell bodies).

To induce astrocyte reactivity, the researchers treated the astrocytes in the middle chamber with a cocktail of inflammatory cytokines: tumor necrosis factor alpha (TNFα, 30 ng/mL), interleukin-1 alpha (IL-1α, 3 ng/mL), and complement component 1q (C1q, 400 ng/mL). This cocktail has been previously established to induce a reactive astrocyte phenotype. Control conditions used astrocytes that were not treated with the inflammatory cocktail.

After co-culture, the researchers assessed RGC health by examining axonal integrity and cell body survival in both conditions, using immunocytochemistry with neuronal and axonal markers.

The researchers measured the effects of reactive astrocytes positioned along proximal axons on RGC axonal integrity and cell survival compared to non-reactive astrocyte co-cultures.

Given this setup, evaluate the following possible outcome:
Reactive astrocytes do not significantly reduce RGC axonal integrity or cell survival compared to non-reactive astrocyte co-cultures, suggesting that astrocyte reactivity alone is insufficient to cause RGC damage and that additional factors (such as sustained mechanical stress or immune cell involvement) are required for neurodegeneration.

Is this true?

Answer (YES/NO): NO